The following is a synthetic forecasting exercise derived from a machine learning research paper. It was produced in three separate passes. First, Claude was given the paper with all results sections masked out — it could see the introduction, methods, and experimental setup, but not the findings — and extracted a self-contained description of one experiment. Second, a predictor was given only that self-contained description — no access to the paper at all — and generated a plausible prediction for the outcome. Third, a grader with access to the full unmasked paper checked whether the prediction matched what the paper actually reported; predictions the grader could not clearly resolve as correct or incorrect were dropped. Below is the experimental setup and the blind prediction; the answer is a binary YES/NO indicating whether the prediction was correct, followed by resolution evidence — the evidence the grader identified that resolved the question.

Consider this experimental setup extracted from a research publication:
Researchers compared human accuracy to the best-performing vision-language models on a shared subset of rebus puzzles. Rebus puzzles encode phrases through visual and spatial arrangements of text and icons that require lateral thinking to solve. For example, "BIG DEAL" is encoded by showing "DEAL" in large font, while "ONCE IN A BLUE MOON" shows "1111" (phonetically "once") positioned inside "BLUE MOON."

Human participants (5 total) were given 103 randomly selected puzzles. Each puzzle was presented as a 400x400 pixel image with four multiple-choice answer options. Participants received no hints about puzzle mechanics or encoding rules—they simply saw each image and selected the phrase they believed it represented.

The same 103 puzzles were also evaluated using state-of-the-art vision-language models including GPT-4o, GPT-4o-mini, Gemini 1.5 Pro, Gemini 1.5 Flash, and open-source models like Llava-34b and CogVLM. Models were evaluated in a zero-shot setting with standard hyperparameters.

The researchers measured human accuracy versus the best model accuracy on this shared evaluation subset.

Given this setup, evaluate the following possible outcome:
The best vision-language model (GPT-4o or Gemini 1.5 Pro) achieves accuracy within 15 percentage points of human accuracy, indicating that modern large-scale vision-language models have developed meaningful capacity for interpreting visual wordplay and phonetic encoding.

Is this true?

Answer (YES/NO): NO